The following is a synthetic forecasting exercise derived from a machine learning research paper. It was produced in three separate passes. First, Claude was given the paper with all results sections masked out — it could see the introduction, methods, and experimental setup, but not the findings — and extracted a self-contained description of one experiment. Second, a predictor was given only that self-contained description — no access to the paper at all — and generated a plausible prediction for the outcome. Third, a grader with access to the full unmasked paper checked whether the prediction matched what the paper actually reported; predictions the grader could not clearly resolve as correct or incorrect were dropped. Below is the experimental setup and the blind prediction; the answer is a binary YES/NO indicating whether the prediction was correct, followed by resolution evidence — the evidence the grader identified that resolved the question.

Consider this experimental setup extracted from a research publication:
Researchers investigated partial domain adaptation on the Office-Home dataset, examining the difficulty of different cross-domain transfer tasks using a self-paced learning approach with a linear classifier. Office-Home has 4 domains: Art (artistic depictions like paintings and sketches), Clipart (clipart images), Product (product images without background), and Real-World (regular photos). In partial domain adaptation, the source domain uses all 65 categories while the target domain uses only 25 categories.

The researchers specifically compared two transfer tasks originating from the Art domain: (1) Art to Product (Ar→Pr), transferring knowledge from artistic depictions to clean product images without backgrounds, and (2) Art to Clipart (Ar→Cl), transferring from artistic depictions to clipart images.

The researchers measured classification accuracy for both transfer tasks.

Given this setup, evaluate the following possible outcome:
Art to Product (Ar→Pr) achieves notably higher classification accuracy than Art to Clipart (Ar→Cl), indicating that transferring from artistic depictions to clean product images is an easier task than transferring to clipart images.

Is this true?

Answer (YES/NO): YES